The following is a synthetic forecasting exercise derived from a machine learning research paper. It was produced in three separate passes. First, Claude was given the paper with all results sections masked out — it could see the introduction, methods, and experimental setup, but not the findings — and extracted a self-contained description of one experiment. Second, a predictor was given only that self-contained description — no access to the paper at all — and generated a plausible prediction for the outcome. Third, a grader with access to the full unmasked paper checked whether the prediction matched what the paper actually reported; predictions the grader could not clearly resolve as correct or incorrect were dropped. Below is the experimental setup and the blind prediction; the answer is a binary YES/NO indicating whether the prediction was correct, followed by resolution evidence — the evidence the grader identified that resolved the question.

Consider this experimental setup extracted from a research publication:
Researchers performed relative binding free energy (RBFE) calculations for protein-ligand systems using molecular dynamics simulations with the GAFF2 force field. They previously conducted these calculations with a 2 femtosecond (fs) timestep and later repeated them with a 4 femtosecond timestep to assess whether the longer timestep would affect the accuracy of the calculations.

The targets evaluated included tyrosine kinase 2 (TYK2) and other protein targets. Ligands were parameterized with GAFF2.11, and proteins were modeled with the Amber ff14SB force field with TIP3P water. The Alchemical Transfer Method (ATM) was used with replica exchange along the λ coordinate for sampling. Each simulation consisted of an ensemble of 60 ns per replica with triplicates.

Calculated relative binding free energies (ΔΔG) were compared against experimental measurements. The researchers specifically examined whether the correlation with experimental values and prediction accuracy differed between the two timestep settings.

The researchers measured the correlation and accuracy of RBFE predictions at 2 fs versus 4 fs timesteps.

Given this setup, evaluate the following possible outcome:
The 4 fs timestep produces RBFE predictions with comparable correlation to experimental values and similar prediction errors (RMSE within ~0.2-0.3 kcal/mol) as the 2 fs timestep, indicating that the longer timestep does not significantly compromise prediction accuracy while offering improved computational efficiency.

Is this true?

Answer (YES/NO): YES